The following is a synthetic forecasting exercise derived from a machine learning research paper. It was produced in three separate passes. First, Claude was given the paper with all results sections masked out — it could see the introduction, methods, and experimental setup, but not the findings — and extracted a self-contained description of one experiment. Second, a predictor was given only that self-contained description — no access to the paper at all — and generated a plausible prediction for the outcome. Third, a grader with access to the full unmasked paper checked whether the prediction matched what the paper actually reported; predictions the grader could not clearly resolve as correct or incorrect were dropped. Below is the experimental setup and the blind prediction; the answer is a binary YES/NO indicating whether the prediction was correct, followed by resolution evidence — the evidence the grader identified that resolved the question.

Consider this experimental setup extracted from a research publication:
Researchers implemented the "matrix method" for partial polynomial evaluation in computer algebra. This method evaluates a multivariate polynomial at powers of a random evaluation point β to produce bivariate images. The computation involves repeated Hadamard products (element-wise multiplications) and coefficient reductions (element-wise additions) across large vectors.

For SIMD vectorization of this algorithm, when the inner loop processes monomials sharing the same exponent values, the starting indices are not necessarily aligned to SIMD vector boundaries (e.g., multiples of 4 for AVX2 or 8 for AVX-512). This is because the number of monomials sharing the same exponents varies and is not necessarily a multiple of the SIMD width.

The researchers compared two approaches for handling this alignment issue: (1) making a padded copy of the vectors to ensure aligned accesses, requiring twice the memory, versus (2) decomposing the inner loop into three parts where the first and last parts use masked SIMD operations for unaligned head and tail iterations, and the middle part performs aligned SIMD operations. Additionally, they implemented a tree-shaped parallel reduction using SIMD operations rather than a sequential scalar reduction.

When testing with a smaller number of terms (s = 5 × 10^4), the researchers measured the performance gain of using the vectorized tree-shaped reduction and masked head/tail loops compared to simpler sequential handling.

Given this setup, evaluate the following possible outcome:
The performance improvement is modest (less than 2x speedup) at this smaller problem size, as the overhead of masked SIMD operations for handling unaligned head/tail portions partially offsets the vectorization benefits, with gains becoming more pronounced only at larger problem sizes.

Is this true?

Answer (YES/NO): NO